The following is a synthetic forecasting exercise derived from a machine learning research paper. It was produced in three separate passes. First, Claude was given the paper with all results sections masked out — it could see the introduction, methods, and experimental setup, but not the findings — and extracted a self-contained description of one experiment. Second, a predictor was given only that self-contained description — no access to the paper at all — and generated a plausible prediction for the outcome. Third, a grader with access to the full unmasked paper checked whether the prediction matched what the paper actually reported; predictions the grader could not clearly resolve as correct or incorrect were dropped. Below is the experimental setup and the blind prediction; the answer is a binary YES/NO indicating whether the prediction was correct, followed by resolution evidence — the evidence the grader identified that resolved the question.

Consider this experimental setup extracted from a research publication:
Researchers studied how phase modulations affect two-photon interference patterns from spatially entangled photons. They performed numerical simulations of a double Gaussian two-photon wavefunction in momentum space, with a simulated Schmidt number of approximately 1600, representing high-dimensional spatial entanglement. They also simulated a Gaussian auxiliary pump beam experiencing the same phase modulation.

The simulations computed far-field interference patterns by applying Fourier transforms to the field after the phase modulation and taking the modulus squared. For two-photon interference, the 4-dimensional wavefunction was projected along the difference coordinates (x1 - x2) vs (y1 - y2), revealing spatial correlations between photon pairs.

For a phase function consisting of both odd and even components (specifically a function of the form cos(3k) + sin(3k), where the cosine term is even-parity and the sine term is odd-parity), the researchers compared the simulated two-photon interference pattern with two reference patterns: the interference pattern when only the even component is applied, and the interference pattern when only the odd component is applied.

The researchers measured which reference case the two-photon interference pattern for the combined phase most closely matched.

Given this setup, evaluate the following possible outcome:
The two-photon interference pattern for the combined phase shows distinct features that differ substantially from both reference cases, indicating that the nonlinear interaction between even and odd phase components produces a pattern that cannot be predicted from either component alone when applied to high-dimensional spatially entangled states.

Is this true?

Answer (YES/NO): NO